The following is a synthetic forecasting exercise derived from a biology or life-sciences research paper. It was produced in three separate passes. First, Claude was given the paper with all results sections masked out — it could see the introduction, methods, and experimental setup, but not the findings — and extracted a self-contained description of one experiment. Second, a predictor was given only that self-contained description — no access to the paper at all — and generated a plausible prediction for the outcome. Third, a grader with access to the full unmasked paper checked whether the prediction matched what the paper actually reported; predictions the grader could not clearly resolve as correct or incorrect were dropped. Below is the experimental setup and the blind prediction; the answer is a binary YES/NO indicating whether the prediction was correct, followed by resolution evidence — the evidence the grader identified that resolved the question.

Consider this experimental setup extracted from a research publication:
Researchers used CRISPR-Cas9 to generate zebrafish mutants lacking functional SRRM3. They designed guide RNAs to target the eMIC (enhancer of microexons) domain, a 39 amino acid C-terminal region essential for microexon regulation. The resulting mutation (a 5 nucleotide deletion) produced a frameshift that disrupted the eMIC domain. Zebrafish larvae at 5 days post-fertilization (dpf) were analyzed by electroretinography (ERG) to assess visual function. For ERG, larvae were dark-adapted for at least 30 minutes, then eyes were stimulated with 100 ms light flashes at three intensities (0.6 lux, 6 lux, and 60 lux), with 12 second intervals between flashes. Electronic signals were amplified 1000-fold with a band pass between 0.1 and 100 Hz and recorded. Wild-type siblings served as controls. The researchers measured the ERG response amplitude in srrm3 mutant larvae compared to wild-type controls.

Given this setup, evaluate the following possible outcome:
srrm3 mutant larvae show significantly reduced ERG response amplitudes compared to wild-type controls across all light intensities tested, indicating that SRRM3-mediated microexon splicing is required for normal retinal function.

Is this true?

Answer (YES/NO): YES